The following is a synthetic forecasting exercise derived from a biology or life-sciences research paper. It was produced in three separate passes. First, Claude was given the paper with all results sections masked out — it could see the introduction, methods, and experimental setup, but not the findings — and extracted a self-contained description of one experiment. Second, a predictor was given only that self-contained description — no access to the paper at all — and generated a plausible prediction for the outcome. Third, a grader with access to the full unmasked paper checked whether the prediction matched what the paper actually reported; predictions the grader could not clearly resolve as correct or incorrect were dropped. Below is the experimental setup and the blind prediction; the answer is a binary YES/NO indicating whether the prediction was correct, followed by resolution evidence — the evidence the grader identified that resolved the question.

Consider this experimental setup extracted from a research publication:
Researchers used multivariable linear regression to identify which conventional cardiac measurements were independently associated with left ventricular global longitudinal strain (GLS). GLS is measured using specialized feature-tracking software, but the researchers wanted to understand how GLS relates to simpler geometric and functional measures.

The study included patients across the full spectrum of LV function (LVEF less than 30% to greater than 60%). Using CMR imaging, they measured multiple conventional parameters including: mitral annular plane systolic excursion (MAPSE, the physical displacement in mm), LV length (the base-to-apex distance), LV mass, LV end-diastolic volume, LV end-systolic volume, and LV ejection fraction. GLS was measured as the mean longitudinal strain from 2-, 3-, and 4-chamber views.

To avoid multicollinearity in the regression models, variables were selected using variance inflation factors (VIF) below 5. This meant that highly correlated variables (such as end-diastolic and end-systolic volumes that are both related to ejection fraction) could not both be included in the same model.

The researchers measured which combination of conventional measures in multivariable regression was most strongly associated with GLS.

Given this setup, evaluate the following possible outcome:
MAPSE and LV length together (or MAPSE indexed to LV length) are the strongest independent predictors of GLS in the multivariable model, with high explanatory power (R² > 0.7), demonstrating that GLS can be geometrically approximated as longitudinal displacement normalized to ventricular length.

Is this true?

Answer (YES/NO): NO